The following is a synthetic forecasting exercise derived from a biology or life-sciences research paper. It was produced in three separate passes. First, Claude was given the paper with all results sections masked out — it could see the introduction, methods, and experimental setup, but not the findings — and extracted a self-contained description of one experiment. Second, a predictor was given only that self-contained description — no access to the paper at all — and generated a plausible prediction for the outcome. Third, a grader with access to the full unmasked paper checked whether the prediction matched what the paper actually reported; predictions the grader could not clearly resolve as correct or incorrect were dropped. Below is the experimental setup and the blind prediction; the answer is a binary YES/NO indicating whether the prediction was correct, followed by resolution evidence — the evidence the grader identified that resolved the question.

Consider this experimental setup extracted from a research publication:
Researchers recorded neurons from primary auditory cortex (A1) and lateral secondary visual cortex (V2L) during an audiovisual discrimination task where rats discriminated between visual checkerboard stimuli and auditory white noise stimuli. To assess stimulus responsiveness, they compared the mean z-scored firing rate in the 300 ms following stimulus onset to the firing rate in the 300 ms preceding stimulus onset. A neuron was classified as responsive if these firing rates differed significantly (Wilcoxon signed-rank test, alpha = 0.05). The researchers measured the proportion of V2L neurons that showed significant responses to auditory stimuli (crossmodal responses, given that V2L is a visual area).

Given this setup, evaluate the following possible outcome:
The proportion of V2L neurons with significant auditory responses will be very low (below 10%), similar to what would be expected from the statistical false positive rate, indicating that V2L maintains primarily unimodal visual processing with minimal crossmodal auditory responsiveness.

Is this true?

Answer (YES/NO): NO